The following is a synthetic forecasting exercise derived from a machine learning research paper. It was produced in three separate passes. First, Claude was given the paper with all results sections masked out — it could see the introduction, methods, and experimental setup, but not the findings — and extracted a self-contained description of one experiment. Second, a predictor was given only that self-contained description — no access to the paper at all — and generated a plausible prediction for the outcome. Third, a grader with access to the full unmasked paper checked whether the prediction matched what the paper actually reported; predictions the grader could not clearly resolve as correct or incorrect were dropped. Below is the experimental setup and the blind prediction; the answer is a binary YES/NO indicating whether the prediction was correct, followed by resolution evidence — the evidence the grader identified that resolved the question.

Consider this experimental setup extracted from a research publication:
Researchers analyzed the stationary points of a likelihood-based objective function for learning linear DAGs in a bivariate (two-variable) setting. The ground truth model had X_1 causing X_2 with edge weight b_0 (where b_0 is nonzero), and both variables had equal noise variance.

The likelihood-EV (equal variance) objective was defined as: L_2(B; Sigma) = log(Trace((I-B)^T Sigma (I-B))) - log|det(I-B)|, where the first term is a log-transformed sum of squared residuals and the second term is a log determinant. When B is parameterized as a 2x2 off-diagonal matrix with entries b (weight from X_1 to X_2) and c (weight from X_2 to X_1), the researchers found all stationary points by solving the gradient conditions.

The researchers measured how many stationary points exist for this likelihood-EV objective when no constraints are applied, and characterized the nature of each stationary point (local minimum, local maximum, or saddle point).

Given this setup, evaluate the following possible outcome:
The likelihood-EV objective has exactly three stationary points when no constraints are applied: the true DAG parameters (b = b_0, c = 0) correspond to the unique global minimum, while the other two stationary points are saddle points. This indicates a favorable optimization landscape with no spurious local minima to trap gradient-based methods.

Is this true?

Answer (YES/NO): NO